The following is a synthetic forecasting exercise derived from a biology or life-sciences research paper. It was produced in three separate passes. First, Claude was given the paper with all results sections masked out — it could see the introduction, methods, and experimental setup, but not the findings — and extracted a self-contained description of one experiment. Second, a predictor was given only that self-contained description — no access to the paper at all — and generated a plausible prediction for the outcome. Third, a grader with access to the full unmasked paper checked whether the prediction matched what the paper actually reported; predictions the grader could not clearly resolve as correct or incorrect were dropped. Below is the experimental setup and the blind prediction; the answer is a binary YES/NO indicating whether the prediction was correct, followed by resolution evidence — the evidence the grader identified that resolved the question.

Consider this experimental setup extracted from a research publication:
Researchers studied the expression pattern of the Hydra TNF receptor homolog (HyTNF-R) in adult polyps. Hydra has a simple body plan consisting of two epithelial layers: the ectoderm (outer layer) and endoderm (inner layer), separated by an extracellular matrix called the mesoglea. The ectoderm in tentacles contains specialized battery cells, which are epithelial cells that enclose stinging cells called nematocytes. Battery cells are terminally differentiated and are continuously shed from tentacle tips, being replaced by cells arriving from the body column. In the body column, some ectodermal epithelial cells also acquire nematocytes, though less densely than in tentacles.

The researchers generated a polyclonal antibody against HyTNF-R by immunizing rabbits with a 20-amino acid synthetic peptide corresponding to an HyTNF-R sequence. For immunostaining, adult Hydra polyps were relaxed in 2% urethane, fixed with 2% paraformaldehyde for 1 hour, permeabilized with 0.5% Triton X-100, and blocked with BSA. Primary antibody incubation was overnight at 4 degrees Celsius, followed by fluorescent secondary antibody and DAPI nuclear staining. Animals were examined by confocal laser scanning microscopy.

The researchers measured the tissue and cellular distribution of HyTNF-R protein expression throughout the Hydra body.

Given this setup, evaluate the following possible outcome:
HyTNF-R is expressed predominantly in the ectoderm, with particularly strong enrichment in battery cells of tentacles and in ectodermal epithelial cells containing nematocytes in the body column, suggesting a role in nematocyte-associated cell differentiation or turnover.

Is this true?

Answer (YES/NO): YES